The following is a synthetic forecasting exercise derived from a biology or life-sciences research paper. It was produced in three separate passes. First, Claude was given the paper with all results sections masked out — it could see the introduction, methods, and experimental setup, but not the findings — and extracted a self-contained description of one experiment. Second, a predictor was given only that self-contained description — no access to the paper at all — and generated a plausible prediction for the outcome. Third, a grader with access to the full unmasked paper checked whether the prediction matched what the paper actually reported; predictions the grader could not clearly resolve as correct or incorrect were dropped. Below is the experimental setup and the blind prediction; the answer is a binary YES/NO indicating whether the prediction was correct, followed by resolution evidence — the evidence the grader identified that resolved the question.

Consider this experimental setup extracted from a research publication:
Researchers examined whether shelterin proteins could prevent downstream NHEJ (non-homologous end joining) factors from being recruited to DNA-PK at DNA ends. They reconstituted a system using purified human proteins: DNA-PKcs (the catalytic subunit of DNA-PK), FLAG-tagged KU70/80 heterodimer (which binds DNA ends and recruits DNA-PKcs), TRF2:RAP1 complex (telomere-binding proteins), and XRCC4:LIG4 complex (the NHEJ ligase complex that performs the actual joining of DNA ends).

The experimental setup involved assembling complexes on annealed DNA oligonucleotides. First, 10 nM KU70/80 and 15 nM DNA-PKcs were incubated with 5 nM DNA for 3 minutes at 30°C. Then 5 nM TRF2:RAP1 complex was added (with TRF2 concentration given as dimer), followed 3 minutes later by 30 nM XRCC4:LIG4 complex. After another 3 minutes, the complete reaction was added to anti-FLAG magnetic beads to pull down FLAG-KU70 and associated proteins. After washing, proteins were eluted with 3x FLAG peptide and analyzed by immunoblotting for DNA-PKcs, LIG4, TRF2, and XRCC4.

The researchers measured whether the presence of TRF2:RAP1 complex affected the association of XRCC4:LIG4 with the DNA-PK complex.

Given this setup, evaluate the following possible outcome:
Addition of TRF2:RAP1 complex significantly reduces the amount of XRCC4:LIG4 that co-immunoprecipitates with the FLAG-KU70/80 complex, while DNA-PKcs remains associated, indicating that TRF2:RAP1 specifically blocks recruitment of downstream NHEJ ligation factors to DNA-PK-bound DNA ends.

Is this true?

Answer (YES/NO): YES